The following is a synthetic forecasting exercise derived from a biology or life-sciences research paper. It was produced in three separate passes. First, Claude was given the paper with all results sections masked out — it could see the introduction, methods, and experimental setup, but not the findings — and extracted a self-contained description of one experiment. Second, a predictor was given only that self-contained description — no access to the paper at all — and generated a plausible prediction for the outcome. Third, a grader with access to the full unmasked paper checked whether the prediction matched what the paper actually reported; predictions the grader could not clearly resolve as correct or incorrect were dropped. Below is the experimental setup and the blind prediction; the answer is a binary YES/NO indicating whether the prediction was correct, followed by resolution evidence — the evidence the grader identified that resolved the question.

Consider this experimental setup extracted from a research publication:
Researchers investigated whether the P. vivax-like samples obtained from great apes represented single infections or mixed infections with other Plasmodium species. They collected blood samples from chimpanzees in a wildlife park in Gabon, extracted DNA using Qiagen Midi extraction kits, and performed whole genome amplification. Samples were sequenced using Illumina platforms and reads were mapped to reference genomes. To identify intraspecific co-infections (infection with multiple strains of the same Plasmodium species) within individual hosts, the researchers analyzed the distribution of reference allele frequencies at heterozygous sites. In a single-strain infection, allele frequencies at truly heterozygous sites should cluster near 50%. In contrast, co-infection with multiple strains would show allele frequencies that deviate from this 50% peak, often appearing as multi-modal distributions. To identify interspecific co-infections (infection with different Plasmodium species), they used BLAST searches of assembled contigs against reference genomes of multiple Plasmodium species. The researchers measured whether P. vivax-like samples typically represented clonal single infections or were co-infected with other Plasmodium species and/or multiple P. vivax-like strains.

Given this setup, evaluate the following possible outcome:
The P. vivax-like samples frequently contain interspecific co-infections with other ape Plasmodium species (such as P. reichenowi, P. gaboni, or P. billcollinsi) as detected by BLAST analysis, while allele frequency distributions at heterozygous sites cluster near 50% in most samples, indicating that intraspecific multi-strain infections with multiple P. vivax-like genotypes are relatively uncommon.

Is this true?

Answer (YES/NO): NO